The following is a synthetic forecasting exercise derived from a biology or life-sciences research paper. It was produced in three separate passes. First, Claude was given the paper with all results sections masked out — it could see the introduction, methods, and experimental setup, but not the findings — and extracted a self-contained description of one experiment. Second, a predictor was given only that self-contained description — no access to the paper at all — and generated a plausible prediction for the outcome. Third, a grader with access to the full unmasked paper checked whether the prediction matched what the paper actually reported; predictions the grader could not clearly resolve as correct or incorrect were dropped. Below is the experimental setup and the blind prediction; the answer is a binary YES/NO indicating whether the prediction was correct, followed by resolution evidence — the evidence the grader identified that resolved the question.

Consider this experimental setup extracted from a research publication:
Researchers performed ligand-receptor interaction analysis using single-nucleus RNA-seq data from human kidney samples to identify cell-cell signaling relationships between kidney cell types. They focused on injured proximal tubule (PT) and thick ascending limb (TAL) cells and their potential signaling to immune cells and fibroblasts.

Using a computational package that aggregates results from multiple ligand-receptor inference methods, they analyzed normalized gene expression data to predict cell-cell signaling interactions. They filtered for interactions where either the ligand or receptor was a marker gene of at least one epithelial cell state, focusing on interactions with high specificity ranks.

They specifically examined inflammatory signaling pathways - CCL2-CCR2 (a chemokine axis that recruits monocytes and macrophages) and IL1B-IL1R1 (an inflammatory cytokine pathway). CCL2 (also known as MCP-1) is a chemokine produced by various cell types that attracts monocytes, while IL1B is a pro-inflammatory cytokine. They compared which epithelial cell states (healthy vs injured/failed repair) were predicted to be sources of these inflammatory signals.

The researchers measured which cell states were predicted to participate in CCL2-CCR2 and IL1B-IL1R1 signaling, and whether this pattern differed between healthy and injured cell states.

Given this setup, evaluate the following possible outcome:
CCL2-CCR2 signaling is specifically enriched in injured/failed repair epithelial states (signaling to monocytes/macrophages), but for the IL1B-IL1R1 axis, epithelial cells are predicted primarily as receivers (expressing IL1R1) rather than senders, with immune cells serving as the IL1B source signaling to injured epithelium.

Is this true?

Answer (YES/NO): YES